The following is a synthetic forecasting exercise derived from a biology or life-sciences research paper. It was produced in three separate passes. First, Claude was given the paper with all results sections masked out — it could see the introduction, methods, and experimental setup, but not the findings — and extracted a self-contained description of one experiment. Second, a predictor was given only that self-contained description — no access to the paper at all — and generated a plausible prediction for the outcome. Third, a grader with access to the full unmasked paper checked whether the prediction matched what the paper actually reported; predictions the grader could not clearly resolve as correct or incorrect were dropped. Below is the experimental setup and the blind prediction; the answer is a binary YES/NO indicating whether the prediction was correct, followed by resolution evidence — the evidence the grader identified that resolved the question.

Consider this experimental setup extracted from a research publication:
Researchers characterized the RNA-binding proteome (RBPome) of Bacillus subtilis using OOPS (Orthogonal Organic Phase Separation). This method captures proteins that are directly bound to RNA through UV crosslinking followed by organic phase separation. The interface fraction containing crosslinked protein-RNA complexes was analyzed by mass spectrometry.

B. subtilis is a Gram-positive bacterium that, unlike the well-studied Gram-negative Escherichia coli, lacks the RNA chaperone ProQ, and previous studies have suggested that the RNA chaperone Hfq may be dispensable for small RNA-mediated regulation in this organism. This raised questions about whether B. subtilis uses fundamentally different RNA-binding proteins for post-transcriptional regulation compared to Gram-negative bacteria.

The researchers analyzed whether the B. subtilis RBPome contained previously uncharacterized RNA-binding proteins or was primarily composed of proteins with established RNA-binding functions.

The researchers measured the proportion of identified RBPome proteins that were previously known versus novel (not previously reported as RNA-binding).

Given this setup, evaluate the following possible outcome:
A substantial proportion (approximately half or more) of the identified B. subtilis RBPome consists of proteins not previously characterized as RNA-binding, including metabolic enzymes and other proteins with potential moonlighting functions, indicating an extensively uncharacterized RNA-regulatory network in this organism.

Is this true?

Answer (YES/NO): YES